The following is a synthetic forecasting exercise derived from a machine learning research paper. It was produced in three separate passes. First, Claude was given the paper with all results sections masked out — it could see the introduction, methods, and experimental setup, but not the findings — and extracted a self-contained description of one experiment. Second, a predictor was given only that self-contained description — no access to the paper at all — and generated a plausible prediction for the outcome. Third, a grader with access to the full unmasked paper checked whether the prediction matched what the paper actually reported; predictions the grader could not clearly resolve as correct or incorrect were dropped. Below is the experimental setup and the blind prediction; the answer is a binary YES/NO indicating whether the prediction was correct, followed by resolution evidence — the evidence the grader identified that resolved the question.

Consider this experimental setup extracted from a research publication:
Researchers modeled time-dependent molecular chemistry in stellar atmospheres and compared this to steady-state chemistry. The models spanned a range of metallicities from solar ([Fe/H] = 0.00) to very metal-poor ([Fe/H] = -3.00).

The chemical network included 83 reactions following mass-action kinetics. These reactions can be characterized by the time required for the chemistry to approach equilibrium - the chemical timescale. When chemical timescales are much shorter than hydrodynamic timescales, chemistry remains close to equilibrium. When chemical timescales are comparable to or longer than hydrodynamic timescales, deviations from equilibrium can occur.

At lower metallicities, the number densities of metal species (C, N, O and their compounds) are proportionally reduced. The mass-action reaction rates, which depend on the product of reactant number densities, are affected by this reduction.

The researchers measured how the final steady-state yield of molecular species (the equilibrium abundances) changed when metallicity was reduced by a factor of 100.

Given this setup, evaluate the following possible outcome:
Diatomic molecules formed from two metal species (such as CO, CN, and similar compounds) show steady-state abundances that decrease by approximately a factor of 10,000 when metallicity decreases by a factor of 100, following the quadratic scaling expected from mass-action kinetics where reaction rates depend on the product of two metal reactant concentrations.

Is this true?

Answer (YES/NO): NO